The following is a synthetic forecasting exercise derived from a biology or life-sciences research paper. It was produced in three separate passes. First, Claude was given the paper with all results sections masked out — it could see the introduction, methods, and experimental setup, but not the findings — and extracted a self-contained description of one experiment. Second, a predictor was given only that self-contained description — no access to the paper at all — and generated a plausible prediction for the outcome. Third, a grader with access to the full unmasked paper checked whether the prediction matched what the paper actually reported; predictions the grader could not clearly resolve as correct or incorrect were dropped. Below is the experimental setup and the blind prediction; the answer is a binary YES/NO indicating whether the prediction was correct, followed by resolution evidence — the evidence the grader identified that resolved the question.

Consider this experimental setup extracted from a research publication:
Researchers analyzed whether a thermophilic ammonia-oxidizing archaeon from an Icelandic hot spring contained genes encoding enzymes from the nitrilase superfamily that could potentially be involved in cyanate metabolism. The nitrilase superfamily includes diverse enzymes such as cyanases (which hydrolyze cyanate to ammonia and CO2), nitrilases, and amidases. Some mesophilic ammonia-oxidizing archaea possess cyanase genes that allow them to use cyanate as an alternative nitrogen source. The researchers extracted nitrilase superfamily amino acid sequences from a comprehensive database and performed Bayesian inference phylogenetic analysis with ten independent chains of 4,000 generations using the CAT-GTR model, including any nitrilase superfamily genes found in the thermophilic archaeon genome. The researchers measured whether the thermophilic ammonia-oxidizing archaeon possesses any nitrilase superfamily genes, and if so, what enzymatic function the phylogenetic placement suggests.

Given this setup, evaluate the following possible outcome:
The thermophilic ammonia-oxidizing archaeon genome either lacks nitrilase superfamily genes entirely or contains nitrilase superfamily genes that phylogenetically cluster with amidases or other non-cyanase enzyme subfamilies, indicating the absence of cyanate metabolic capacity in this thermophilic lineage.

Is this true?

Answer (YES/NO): YES